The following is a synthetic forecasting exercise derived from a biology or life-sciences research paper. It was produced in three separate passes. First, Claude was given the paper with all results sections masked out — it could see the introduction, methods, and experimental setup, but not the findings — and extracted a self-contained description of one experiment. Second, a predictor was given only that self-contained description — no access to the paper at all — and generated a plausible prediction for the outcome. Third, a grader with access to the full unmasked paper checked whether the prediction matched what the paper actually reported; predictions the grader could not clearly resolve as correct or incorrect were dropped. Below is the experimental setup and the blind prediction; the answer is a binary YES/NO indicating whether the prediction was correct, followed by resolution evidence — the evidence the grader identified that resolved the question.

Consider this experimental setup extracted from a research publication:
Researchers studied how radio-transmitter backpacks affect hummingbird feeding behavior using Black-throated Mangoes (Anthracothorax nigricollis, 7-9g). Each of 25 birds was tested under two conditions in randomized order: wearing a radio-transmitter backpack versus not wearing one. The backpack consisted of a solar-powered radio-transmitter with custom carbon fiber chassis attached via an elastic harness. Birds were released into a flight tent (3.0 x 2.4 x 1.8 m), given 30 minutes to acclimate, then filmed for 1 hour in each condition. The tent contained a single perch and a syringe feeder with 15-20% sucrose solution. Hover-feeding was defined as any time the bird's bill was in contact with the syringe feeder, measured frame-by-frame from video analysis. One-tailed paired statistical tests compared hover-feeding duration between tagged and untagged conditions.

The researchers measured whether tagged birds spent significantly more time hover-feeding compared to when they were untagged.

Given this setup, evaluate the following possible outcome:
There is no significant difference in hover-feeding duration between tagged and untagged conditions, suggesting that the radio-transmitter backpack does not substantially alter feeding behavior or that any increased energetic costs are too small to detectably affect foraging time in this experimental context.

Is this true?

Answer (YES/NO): YES